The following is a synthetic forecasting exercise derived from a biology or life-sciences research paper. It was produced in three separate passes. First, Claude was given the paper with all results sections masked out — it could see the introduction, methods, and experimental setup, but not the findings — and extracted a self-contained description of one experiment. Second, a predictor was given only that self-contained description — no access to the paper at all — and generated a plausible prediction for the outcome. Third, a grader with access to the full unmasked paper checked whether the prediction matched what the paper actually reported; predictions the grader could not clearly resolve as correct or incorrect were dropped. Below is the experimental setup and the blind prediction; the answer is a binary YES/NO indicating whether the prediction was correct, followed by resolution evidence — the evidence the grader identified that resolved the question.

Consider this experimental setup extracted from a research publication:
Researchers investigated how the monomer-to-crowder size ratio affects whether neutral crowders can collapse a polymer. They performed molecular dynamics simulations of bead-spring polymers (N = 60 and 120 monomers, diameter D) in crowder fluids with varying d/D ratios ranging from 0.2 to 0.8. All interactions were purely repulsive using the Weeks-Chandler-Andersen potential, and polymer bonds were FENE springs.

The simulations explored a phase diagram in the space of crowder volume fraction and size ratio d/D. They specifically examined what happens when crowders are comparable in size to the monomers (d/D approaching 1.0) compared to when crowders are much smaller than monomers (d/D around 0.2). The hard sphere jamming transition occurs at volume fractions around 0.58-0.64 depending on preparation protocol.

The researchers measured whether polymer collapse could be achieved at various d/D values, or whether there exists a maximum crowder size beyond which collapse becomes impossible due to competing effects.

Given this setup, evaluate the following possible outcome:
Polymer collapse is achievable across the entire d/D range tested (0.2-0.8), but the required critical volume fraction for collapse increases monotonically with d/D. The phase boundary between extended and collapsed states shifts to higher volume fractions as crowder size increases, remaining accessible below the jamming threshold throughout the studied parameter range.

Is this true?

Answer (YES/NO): NO